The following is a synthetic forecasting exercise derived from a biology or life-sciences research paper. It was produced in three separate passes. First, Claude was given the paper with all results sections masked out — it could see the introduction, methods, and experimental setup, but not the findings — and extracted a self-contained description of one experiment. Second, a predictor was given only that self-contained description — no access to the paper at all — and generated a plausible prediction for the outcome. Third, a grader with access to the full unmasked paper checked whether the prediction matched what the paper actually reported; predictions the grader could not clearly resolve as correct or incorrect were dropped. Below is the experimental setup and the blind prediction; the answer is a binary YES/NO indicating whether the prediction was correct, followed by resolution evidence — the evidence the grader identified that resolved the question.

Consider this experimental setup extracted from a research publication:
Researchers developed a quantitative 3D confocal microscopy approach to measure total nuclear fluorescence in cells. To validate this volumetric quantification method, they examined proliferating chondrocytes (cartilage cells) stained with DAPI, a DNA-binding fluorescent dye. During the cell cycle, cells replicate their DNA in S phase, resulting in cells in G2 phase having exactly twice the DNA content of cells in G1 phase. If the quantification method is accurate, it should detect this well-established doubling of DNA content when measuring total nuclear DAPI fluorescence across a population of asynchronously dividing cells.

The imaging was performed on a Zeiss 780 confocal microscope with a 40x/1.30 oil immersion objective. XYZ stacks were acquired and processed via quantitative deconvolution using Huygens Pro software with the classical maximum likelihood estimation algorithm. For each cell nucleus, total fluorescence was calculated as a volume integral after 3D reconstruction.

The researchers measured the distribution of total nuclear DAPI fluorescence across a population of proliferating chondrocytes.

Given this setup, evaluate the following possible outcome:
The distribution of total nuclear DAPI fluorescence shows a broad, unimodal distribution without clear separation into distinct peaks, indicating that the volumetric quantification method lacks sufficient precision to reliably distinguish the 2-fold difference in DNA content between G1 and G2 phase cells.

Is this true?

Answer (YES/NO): NO